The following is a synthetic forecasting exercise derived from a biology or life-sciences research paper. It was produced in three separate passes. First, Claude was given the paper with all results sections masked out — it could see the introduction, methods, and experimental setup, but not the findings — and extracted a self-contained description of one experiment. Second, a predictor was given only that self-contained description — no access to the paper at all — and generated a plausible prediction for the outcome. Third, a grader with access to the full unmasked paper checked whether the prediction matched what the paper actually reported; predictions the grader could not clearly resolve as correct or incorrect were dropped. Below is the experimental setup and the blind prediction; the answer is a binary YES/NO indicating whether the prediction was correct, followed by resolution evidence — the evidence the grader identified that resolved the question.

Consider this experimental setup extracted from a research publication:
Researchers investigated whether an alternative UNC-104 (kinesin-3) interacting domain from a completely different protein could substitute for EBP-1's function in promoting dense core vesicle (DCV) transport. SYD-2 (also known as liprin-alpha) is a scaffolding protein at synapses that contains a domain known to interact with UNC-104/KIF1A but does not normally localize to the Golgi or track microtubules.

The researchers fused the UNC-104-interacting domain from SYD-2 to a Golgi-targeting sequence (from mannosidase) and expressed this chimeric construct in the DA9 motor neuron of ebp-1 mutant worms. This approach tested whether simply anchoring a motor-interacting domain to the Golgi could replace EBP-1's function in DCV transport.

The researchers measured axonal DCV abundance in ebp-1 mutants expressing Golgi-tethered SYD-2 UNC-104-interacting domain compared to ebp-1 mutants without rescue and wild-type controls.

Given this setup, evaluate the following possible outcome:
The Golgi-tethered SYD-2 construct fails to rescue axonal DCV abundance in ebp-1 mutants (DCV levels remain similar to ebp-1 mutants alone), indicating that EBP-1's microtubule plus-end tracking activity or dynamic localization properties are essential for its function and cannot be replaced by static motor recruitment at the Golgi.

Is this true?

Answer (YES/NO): NO